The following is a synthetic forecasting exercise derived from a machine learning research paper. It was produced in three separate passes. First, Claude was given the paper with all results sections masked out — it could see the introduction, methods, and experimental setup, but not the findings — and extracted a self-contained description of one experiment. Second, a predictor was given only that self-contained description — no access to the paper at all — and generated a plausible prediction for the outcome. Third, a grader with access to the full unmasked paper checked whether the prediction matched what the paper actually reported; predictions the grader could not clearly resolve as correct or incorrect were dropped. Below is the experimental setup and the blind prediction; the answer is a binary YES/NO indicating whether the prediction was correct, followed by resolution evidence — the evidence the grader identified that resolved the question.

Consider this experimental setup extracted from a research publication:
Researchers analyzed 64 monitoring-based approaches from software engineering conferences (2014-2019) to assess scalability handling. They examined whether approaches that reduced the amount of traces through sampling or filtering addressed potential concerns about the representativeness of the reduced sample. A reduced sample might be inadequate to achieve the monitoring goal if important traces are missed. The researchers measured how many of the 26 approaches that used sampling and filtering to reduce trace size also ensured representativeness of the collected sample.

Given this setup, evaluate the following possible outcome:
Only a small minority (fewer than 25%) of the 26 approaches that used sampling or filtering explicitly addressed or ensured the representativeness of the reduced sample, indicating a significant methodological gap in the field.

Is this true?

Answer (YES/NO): NO